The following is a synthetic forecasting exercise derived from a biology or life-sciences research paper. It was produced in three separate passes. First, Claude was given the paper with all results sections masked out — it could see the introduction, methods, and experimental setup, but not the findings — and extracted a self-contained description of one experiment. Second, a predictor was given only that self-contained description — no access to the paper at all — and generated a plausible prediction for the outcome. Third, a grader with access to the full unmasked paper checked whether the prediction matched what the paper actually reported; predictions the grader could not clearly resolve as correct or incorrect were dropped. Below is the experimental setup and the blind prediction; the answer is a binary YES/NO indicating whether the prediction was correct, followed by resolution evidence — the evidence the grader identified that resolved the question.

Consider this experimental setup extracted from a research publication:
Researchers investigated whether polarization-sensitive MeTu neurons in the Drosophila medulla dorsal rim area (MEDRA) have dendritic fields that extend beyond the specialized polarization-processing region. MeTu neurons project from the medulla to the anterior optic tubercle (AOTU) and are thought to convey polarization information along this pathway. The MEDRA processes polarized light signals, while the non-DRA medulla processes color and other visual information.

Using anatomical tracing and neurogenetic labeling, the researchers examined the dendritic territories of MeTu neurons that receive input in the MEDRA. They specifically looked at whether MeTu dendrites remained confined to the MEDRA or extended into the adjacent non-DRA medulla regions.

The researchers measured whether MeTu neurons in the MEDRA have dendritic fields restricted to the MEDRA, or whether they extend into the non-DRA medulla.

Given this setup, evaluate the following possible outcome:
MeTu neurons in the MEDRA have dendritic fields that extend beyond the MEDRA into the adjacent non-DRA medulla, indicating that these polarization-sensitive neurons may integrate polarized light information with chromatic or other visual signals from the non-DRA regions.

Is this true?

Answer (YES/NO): YES